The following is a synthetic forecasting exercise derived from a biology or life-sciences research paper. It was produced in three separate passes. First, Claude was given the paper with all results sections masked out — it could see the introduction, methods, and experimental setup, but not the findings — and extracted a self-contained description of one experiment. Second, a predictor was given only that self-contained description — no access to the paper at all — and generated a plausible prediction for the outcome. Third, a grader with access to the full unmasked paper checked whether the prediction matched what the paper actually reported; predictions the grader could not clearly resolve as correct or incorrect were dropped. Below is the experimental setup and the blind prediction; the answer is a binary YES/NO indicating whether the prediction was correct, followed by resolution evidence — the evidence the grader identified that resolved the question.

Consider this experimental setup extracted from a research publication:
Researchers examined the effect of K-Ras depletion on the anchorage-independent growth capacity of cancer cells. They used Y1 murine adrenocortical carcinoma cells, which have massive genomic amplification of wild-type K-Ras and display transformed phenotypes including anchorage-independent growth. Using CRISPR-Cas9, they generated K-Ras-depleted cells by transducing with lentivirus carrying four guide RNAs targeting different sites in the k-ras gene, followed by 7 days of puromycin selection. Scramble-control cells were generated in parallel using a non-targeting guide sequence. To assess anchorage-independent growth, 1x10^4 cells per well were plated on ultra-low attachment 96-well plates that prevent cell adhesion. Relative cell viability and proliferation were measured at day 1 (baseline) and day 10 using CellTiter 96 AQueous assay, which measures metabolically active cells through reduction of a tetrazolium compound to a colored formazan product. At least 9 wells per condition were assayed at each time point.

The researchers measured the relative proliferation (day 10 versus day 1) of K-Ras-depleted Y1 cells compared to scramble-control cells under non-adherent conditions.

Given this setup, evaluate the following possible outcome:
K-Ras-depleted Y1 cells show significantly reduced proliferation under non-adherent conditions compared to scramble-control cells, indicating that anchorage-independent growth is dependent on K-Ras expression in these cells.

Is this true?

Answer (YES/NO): YES